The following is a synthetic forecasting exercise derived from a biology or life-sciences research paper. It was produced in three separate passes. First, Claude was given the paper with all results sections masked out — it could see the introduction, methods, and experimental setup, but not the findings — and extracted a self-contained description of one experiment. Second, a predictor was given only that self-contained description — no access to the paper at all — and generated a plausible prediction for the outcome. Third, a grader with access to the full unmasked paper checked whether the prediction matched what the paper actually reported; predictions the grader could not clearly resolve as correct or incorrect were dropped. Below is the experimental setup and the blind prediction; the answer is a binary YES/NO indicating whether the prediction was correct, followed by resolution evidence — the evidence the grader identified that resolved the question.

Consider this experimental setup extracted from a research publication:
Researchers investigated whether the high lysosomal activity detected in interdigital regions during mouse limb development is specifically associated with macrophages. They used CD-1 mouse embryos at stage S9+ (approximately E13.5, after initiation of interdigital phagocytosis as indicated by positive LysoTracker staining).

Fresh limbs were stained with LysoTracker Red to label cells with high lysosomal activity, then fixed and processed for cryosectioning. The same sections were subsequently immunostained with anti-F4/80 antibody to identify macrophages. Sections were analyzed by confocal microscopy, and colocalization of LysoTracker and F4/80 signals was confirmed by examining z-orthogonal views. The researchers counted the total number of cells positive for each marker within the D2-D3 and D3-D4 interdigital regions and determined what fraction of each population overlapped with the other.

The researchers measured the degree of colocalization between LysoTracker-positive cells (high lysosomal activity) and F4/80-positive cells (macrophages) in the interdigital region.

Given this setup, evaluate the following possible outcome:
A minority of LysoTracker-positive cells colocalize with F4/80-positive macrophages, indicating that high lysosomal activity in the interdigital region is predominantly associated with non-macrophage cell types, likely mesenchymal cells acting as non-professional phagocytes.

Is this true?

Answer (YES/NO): NO